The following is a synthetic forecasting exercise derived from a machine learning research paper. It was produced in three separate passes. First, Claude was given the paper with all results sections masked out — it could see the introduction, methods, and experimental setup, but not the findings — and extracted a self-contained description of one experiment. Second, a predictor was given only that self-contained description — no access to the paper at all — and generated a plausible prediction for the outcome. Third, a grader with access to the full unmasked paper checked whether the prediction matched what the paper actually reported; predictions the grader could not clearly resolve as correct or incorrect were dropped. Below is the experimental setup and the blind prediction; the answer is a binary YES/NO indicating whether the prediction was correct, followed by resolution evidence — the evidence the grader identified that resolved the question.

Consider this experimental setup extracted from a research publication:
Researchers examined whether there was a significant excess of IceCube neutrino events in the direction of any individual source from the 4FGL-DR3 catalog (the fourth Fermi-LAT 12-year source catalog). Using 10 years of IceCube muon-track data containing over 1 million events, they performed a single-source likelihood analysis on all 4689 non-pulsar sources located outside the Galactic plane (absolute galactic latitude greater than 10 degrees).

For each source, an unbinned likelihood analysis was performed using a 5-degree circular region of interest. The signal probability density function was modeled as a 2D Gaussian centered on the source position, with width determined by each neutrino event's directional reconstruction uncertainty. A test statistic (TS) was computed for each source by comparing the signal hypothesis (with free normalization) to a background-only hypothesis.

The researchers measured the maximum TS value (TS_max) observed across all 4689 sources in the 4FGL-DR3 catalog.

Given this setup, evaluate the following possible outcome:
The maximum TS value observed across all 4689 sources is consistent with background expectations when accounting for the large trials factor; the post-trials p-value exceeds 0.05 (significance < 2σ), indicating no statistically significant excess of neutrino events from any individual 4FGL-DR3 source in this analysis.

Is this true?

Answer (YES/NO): YES